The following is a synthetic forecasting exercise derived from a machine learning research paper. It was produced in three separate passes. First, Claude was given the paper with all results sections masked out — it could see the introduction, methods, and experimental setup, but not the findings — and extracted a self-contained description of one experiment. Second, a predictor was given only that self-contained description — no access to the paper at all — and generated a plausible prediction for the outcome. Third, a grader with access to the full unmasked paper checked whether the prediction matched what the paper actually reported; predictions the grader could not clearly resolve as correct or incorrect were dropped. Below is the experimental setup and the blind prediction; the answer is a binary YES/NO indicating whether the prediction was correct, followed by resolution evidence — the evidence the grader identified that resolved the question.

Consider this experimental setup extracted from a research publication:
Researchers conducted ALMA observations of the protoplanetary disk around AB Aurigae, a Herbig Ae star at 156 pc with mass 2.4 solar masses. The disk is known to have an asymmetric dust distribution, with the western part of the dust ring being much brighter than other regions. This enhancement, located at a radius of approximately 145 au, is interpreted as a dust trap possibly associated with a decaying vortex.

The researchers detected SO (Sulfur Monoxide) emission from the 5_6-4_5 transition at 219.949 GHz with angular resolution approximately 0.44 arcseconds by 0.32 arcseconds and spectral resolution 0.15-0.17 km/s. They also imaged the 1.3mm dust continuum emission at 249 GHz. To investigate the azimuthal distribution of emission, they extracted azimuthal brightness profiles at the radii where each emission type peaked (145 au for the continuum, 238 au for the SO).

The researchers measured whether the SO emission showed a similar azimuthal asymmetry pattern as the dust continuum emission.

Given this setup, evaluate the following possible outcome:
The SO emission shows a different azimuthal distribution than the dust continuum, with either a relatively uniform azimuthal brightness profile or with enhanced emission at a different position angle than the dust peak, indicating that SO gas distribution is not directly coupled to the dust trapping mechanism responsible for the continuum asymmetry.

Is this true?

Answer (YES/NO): YES